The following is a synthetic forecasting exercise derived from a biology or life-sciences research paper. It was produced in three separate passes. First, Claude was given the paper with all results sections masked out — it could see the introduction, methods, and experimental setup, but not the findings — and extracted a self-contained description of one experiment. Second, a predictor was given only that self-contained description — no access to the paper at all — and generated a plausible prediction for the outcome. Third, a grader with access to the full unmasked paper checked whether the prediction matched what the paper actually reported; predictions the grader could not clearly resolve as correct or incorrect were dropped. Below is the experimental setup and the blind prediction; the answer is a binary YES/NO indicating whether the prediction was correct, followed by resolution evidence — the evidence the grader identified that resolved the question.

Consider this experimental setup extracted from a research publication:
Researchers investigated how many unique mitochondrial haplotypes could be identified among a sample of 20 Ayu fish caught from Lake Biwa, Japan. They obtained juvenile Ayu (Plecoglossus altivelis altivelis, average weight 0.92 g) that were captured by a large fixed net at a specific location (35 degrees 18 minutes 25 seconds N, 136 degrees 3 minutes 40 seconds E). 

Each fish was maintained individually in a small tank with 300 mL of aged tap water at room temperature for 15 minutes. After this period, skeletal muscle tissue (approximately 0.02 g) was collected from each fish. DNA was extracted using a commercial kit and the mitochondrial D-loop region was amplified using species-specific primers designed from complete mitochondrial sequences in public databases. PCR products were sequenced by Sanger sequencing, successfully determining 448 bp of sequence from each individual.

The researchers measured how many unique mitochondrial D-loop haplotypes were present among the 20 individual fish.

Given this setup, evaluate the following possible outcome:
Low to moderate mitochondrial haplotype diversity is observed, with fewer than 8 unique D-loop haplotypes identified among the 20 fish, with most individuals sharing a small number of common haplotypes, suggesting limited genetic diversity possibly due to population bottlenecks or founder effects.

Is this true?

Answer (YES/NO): NO